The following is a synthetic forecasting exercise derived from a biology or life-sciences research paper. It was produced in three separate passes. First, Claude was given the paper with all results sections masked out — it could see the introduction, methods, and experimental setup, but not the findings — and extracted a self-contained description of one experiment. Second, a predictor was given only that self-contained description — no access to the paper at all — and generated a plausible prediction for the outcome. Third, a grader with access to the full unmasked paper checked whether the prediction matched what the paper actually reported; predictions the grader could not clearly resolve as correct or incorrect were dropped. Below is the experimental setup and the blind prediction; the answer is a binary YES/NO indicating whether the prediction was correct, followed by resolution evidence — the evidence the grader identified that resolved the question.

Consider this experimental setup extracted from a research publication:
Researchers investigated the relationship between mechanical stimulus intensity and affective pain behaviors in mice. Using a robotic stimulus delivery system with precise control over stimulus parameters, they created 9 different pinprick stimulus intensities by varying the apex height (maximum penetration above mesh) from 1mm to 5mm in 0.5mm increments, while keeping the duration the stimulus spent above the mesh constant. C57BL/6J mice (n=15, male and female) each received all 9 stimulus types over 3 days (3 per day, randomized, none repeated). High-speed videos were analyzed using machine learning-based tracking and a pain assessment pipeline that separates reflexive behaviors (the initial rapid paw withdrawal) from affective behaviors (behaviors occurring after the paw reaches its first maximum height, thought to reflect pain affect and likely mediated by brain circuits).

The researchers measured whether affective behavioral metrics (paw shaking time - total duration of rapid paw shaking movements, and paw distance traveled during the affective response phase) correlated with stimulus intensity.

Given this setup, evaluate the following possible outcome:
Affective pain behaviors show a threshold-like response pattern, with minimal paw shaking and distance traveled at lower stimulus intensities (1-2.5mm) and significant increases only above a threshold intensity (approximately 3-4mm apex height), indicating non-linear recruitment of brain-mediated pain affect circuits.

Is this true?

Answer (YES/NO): NO